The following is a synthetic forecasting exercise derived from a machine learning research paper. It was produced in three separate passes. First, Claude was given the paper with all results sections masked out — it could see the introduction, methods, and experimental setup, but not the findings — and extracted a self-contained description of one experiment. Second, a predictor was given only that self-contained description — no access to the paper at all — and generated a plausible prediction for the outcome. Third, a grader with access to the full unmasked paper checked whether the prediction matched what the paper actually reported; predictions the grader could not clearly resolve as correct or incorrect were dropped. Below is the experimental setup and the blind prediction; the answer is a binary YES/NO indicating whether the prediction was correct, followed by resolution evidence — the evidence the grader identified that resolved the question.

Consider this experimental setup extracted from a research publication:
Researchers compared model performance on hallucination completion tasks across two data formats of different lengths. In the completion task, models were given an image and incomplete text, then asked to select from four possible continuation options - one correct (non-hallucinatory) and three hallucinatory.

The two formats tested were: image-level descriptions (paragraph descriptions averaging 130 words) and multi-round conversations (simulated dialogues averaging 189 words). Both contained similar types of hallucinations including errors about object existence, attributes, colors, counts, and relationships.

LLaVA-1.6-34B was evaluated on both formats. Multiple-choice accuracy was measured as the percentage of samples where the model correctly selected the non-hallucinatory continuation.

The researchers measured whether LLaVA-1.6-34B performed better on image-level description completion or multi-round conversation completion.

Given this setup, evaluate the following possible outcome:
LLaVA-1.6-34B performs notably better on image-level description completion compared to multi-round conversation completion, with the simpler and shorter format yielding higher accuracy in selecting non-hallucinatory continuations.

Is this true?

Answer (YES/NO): NO